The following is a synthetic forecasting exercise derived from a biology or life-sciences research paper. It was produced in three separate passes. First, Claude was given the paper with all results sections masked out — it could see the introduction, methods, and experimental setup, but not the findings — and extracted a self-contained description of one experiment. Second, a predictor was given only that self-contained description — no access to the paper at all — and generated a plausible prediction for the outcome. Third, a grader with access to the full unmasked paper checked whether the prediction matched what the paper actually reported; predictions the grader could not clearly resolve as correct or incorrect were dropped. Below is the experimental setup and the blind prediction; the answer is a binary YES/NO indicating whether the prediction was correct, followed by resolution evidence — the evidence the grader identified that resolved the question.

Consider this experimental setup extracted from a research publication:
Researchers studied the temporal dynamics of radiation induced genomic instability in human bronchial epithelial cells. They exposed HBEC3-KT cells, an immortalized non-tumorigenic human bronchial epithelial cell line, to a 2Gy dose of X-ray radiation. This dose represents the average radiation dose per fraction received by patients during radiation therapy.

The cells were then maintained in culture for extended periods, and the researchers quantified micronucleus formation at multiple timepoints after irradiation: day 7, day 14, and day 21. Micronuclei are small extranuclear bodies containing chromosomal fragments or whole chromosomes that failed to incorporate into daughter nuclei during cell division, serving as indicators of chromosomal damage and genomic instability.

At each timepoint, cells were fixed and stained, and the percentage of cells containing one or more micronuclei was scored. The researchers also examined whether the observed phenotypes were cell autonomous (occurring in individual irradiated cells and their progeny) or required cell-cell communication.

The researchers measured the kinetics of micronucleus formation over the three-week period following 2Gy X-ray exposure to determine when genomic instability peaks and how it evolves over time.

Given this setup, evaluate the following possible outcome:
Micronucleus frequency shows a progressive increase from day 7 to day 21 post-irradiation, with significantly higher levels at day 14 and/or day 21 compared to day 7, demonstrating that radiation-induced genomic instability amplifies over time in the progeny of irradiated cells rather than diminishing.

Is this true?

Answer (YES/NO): NO